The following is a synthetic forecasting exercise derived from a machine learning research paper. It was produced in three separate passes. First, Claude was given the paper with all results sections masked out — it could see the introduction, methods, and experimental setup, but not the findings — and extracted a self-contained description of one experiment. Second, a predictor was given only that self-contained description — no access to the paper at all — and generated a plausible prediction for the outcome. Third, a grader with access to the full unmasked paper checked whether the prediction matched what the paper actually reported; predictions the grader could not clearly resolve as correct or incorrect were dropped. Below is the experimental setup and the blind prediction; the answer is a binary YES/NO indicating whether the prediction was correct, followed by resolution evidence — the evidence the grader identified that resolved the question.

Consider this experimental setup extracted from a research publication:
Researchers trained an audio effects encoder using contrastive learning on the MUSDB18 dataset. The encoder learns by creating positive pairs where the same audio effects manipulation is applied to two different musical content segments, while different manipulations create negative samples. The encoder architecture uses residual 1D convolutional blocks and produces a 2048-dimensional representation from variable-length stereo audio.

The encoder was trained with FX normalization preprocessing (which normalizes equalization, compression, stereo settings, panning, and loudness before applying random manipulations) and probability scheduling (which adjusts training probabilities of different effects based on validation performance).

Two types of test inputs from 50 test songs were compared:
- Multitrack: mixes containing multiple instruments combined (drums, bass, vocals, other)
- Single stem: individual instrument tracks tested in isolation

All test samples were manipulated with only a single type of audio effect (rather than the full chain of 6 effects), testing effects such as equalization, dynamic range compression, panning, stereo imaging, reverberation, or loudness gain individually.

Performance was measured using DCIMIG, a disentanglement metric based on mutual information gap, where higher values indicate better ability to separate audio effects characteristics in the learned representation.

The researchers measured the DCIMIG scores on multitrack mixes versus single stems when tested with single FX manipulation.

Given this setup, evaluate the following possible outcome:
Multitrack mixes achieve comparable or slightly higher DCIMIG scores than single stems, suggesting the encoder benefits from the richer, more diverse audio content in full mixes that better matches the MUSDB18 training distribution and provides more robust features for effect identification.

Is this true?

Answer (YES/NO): NO